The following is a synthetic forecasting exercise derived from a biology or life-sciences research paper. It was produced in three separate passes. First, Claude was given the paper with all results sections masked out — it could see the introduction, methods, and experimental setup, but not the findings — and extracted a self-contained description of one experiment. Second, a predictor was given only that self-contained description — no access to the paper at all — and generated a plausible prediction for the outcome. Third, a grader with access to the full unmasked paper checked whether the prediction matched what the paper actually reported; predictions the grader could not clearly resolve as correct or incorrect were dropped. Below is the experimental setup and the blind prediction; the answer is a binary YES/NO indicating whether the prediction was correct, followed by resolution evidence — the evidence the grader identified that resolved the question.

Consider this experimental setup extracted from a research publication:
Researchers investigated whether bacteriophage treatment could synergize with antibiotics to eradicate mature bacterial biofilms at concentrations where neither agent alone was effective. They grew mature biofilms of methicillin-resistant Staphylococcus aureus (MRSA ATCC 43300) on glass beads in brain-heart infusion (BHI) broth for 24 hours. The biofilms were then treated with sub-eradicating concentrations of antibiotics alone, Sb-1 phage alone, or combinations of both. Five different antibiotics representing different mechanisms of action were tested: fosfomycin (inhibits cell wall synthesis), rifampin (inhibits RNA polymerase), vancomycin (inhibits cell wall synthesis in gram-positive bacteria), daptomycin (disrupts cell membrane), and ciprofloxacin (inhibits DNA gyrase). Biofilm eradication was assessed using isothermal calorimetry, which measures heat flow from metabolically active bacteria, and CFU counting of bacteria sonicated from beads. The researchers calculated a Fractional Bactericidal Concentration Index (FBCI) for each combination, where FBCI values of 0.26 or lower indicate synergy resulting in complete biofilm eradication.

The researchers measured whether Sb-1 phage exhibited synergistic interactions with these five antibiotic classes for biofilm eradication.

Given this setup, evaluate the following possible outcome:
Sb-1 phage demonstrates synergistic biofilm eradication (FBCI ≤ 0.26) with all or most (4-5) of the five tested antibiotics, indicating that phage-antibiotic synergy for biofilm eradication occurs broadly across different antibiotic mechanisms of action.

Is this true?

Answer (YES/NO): YES